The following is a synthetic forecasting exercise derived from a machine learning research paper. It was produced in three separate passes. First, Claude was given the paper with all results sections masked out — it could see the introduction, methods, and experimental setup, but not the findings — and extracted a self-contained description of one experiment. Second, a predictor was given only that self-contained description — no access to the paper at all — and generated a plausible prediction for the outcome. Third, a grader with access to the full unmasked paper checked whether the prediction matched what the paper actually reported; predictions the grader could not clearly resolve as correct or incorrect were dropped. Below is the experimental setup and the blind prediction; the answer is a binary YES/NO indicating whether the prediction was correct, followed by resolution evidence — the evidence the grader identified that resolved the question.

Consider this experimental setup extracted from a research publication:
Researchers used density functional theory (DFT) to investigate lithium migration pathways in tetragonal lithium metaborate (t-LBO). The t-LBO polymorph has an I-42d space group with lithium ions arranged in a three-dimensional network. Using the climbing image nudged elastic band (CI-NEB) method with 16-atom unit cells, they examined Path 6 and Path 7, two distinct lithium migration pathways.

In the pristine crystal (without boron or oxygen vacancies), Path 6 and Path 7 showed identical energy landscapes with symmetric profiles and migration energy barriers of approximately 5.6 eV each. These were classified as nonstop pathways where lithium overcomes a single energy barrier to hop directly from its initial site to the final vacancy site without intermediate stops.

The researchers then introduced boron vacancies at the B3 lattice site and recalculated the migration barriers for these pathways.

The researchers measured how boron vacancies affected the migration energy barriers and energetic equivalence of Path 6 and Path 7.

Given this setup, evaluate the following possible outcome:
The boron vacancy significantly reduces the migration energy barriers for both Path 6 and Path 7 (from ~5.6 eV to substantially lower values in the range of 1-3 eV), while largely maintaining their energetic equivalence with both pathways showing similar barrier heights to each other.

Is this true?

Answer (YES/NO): YES